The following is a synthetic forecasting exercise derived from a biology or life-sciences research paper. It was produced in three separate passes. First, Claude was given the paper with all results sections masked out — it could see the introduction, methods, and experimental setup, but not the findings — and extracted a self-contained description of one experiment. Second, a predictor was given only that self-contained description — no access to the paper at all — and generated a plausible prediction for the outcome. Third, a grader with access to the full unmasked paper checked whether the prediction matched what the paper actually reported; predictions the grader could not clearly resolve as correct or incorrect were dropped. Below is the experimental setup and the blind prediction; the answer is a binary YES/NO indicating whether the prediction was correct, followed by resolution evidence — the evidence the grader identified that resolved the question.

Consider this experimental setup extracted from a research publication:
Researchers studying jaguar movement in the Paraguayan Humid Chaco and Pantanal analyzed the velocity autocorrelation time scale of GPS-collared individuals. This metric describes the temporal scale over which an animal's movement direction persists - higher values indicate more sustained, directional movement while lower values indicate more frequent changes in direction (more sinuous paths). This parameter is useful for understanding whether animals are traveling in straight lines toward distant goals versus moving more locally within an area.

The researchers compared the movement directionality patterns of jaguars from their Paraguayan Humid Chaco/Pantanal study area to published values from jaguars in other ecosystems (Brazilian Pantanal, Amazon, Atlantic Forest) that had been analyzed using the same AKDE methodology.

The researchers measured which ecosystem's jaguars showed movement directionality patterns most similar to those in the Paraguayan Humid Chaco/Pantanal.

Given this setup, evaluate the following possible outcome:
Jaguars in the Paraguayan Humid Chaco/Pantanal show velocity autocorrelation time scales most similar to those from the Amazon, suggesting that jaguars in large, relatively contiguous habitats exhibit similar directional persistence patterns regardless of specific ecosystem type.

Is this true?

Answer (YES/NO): NO